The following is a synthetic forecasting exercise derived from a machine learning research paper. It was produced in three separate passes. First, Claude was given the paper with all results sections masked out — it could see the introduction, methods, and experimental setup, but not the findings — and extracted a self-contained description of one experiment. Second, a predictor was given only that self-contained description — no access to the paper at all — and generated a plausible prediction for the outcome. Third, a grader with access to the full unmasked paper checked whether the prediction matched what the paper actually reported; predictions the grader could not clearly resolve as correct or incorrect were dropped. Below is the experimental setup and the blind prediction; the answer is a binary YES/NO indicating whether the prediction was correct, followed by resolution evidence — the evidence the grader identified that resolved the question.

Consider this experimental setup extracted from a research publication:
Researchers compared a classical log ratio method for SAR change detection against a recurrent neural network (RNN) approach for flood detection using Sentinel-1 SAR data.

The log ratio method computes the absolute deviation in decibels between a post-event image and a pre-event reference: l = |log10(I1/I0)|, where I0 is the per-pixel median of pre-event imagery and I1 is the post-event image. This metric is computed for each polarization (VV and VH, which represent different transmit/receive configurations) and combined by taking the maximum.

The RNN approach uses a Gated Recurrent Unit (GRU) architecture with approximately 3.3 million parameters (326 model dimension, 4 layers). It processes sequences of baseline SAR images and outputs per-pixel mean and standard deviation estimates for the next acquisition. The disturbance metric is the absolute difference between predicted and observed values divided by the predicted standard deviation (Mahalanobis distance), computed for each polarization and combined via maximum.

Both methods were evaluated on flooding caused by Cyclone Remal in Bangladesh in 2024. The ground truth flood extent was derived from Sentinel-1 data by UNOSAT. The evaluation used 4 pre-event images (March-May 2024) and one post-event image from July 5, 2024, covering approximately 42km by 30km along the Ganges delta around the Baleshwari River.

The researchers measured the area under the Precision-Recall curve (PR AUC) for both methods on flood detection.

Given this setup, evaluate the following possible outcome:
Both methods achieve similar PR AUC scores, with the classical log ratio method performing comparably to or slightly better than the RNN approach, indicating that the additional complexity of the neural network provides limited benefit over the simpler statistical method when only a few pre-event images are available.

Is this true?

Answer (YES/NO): YES